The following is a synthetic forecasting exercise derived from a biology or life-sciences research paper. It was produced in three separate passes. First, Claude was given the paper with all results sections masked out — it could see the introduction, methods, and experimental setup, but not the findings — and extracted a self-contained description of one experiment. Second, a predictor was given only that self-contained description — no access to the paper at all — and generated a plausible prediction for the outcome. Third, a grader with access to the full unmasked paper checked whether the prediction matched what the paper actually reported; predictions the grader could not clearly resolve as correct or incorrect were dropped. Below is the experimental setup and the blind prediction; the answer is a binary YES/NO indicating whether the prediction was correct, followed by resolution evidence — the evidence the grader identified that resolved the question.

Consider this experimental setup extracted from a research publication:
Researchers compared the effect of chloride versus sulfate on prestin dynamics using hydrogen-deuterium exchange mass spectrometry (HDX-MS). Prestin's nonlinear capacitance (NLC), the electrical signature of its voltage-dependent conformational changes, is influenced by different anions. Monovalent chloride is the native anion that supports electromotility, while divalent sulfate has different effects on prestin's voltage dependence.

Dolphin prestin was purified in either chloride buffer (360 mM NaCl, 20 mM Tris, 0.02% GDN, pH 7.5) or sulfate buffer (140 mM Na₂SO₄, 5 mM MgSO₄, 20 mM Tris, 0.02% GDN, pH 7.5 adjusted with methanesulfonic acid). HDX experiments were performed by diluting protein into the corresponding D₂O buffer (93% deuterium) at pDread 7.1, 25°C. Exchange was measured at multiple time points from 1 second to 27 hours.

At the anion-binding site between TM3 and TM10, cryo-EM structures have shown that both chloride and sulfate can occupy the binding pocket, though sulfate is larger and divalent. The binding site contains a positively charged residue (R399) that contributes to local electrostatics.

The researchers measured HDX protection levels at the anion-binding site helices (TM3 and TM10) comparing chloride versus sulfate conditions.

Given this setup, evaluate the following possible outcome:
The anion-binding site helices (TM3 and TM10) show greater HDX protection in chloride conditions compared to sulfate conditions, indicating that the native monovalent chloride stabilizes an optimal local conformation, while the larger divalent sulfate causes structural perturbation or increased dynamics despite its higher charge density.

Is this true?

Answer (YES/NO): YES